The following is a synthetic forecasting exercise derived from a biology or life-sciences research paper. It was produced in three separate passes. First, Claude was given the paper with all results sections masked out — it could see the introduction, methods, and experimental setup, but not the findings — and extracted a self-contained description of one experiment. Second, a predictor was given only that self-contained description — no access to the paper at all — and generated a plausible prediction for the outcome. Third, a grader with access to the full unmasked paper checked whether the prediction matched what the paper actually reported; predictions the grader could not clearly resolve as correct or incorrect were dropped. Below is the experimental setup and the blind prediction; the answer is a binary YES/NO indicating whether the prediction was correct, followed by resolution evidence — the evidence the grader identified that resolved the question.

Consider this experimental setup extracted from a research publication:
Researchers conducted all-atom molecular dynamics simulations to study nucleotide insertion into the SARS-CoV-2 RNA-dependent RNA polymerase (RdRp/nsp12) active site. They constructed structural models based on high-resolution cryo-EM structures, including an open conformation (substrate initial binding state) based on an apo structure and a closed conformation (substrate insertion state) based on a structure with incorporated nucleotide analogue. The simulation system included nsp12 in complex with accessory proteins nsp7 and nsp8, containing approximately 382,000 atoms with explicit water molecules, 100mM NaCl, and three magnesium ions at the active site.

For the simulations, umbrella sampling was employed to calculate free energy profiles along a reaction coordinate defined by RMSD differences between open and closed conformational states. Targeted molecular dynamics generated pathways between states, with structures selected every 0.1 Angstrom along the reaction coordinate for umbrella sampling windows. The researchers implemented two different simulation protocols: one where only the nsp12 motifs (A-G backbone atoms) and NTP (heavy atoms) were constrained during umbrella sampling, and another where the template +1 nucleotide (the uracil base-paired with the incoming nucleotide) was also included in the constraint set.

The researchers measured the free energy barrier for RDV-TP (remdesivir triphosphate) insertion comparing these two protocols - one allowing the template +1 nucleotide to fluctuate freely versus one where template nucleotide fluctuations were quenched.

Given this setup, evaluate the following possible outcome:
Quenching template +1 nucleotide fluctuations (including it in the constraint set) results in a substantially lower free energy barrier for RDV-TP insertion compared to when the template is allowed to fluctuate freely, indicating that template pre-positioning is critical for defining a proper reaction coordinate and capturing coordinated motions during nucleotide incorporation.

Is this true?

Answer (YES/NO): NO